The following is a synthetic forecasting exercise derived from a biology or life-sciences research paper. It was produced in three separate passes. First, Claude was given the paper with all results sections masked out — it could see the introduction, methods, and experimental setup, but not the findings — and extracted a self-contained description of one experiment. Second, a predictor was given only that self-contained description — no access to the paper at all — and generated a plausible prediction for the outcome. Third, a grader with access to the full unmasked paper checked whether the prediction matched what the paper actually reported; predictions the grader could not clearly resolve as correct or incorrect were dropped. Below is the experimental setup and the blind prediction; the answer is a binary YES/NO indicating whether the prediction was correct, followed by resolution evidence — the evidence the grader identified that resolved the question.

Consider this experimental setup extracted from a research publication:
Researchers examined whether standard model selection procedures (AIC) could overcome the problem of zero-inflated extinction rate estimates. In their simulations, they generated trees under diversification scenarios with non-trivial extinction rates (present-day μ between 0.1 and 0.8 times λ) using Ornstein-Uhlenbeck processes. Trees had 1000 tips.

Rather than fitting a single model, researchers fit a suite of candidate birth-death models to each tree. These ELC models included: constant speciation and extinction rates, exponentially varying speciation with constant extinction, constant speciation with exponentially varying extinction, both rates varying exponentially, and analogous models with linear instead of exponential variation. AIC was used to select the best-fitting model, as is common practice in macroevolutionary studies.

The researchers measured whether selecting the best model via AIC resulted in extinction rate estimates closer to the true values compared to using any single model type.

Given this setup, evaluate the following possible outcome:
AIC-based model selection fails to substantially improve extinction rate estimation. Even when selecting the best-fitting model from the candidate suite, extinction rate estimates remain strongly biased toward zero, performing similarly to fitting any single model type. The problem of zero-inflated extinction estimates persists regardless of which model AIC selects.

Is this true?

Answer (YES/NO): YES